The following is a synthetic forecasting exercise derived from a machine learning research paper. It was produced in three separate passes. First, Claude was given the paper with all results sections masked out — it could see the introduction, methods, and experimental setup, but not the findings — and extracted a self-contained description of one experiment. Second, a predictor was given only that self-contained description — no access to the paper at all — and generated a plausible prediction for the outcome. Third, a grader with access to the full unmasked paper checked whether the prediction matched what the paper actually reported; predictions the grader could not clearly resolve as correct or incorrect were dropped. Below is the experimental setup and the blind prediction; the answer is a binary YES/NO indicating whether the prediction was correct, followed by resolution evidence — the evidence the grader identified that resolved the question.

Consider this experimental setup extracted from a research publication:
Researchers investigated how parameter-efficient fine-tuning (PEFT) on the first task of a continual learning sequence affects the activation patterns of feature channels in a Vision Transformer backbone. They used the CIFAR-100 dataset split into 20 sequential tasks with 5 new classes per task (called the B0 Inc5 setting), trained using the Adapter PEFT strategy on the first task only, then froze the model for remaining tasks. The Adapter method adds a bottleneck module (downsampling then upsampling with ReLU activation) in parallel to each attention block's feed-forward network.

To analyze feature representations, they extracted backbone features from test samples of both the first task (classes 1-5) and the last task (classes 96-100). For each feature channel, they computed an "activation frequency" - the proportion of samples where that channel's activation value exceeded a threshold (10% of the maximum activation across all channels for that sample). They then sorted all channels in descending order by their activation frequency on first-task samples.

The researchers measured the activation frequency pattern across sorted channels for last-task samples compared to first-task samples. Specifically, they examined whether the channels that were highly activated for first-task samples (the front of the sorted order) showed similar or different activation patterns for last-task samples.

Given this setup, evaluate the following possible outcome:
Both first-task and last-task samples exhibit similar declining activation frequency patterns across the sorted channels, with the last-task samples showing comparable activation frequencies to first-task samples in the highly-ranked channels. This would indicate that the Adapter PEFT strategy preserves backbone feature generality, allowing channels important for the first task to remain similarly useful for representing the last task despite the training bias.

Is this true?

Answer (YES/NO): NO